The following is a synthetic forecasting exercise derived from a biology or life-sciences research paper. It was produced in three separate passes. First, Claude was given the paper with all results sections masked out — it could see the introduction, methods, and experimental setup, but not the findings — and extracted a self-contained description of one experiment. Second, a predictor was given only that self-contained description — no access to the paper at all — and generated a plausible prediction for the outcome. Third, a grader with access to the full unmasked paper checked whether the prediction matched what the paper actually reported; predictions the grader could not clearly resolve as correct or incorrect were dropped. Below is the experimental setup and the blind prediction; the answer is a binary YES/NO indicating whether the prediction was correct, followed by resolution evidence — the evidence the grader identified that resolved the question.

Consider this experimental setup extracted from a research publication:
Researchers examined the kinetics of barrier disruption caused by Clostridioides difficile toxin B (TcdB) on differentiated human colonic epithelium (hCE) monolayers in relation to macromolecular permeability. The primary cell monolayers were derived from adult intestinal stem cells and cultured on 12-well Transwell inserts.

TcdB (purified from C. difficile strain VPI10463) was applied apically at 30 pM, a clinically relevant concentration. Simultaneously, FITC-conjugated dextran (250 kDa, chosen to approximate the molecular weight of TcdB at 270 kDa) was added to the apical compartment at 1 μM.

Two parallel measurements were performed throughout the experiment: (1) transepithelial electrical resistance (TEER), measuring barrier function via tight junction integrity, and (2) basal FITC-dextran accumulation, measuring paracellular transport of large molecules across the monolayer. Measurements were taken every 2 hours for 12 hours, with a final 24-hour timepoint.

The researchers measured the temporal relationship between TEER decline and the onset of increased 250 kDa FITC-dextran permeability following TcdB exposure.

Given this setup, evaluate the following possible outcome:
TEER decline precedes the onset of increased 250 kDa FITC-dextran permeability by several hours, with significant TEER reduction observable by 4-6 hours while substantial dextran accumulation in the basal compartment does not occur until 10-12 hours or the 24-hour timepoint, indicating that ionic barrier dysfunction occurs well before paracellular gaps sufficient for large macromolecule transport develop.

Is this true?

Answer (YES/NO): NO